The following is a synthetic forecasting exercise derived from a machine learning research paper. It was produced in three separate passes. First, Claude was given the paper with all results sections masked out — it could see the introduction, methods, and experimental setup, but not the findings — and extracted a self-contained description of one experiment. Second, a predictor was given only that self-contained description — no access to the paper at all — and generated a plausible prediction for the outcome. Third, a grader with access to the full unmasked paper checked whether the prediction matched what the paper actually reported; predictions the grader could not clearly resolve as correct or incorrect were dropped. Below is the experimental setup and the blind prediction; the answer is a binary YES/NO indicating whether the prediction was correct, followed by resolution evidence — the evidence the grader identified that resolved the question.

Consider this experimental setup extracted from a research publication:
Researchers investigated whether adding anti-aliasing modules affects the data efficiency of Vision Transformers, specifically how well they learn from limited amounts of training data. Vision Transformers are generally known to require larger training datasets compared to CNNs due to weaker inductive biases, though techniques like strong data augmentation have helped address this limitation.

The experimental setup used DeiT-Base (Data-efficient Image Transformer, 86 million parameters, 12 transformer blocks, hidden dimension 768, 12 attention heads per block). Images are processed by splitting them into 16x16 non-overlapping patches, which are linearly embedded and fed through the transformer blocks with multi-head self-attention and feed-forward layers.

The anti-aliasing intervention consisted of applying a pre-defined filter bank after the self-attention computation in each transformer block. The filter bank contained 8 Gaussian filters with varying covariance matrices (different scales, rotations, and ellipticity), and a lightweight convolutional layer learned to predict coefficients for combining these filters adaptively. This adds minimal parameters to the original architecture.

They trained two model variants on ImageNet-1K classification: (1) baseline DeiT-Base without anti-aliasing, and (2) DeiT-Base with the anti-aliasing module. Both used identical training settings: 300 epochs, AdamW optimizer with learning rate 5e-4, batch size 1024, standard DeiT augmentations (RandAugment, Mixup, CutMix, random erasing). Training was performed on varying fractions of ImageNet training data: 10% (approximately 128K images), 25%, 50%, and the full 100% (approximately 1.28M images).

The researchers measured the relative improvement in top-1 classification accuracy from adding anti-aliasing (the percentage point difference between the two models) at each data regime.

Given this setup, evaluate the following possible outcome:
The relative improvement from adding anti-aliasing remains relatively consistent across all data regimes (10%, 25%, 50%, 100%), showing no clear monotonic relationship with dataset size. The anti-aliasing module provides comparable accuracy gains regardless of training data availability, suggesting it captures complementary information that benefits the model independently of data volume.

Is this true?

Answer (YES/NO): NO